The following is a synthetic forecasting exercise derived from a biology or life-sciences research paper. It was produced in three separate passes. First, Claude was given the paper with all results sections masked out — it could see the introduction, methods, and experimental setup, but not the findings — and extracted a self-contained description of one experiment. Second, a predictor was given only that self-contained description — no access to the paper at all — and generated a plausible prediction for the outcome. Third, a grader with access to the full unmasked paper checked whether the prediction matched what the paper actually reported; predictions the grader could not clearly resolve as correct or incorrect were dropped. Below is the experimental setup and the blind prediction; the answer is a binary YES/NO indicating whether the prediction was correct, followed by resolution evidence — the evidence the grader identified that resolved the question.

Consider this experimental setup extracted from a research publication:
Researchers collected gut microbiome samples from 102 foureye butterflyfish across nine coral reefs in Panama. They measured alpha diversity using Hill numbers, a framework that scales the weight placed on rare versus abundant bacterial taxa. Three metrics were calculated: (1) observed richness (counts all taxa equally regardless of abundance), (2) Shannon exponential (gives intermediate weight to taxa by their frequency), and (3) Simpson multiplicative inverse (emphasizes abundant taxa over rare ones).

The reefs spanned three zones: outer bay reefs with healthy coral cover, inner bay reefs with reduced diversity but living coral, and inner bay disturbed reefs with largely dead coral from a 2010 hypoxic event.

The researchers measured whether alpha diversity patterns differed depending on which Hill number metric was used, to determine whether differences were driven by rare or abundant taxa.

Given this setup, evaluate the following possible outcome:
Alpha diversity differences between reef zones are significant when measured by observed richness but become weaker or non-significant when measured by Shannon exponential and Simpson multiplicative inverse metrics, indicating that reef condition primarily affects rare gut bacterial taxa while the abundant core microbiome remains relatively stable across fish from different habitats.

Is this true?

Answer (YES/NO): NO